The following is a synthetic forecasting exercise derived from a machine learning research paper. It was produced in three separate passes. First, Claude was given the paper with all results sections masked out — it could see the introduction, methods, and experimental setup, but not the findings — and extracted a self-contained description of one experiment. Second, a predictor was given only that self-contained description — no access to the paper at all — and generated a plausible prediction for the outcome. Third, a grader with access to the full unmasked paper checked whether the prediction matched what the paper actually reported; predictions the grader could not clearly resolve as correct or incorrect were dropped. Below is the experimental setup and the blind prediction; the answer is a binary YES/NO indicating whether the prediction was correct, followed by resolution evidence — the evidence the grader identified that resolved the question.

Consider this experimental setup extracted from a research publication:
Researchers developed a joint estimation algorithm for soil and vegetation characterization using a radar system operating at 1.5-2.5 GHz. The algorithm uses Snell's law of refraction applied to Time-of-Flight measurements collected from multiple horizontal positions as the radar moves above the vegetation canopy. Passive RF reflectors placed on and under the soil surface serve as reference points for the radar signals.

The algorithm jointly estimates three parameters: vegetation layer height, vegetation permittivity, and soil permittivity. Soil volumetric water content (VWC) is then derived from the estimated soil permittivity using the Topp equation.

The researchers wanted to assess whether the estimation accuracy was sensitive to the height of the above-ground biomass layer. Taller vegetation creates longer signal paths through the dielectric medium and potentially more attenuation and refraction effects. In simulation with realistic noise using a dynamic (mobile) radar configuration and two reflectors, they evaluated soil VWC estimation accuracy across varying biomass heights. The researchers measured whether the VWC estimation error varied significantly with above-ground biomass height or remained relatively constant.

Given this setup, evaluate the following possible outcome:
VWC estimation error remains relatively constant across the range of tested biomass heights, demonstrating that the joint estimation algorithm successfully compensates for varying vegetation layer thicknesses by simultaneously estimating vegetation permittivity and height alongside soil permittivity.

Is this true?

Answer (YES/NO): YES